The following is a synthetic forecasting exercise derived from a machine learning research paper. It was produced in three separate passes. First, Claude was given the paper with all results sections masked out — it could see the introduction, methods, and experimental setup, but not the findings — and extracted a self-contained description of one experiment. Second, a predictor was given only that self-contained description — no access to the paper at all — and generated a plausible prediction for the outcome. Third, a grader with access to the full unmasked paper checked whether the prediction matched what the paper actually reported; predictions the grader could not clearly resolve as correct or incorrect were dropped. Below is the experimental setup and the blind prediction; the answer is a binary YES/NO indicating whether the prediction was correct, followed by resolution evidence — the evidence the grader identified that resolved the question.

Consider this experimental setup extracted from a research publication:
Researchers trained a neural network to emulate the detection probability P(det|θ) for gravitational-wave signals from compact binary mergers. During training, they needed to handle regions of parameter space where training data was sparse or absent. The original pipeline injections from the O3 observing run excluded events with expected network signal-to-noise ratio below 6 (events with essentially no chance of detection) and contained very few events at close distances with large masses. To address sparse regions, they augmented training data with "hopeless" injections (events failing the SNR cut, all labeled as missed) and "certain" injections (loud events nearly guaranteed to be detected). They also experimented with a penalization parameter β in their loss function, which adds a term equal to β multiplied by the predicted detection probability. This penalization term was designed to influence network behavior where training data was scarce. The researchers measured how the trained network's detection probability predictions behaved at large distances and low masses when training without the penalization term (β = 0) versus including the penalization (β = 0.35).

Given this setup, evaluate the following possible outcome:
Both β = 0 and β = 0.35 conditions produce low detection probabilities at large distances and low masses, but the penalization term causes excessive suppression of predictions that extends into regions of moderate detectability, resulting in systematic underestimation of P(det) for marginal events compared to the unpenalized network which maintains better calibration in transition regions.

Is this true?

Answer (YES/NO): NO